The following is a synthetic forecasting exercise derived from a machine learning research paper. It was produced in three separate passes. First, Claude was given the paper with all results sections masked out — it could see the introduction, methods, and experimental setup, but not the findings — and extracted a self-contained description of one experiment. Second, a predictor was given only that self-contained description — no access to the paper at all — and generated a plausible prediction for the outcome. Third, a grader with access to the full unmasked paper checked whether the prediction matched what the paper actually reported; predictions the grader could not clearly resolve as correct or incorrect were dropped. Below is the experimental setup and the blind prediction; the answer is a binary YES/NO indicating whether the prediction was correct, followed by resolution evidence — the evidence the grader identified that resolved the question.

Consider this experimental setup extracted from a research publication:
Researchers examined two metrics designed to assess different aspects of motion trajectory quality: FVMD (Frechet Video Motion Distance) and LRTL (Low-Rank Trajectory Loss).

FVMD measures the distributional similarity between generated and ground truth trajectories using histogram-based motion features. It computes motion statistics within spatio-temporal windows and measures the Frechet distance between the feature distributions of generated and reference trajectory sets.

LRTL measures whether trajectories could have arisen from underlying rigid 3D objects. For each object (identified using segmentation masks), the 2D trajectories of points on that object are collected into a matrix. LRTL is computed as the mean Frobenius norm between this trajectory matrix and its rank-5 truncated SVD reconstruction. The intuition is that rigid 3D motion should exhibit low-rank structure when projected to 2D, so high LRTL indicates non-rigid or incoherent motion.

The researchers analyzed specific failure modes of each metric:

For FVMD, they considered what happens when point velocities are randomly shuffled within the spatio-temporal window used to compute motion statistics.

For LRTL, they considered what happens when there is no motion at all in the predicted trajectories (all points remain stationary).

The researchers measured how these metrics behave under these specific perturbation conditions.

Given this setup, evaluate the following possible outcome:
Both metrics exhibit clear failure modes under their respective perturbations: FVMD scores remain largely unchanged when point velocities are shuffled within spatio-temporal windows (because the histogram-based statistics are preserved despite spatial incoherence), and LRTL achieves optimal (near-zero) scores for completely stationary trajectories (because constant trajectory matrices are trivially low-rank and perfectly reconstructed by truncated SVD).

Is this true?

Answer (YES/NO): YES